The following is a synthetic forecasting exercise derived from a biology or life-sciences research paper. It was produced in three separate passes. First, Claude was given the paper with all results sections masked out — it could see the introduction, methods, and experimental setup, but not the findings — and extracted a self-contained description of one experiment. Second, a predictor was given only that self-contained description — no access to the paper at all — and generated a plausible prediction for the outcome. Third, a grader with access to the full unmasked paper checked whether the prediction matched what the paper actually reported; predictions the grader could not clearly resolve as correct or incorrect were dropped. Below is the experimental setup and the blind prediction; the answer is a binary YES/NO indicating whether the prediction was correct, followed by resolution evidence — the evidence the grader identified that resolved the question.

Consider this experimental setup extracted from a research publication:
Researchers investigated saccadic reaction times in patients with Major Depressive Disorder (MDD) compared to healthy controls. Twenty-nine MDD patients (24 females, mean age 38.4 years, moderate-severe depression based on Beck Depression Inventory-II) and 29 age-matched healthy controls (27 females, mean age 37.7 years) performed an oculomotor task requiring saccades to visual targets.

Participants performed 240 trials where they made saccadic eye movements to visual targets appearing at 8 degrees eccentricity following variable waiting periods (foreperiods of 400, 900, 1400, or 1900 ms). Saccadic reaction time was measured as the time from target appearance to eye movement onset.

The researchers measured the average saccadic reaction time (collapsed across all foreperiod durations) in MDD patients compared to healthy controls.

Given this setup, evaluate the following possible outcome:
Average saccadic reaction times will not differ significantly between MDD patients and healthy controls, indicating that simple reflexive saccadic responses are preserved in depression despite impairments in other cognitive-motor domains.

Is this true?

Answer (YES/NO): YES